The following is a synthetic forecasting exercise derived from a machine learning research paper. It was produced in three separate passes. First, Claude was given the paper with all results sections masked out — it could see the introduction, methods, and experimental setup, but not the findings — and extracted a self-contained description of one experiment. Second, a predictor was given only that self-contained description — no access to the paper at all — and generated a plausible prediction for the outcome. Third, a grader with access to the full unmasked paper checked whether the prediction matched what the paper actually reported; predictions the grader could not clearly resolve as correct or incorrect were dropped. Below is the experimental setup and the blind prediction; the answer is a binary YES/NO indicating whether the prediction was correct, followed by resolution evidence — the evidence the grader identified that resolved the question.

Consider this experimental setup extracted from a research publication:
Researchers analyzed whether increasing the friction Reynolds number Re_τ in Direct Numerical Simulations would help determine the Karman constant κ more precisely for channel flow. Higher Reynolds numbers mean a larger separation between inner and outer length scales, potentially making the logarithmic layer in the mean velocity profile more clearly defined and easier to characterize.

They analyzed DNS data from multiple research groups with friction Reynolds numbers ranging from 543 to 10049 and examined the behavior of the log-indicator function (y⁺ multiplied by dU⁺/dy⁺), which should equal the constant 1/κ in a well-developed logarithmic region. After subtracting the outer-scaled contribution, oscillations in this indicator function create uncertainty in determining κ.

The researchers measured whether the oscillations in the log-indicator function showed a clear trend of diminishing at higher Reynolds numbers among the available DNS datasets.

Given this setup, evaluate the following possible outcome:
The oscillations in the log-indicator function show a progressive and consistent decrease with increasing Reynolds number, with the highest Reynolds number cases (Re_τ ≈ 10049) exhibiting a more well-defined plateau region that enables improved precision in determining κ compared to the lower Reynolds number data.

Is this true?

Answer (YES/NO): NO